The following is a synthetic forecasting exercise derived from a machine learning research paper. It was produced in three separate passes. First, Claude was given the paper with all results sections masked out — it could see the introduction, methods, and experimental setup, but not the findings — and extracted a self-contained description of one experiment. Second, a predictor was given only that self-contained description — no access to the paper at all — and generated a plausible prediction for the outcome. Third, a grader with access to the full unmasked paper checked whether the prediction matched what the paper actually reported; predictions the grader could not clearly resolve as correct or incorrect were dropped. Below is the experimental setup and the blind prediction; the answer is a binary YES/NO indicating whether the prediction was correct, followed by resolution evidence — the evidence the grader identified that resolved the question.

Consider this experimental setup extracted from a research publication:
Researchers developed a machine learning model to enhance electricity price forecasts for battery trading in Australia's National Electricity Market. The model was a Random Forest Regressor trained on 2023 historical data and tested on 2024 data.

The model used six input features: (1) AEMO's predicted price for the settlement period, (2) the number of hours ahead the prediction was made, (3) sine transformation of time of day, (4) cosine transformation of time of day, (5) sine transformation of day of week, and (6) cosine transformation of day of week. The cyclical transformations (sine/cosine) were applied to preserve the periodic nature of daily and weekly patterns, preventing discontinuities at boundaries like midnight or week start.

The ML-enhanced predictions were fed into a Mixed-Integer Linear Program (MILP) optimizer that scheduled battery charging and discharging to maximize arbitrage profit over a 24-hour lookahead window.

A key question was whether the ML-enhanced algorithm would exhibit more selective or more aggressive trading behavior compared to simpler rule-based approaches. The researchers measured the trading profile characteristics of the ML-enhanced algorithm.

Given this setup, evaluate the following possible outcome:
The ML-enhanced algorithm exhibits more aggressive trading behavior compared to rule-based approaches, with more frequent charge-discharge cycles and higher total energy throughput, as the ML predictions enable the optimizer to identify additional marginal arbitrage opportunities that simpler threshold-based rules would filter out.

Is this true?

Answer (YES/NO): YES